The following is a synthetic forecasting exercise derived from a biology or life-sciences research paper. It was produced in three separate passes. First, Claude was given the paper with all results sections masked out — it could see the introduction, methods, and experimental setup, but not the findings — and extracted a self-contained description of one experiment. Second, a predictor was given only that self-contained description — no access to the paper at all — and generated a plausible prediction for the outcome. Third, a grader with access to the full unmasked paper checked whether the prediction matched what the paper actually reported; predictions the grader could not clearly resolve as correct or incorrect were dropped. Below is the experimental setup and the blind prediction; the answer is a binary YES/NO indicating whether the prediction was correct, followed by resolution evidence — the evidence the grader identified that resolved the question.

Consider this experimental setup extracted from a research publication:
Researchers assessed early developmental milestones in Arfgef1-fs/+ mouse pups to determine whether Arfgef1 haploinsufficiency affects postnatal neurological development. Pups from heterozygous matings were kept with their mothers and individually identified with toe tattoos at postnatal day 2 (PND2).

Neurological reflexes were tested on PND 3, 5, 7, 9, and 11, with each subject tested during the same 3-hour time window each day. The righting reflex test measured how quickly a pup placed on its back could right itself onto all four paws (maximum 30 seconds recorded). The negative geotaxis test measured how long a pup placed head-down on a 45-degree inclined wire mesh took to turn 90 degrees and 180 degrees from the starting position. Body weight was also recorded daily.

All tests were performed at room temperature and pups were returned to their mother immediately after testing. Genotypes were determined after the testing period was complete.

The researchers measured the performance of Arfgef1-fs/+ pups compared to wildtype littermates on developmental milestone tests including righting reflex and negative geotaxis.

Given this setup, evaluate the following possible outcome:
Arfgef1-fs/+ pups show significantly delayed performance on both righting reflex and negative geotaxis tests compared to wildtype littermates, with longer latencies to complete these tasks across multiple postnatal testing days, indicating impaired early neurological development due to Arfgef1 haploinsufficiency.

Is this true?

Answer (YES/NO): NO